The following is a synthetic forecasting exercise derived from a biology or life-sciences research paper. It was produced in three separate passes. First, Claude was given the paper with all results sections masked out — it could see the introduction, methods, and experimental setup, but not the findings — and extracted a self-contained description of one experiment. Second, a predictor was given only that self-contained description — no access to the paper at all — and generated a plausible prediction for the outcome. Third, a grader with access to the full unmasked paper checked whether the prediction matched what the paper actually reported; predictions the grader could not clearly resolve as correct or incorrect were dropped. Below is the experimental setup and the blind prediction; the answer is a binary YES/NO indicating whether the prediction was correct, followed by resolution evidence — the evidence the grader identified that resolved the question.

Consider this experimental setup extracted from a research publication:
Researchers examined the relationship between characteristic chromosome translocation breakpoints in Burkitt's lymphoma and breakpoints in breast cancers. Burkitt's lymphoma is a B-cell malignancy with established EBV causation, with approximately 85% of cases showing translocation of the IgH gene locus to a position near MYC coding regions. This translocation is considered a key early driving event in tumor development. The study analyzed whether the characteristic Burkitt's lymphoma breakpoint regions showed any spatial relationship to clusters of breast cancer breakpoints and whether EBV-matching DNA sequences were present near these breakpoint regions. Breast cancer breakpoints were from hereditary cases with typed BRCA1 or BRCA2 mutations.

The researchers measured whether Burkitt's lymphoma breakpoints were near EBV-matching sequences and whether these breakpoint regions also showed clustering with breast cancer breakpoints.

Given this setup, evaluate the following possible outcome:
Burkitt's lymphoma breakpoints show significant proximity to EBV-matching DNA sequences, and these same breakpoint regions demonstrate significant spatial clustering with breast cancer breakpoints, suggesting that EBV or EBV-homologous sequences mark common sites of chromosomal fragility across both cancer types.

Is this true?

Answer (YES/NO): YES